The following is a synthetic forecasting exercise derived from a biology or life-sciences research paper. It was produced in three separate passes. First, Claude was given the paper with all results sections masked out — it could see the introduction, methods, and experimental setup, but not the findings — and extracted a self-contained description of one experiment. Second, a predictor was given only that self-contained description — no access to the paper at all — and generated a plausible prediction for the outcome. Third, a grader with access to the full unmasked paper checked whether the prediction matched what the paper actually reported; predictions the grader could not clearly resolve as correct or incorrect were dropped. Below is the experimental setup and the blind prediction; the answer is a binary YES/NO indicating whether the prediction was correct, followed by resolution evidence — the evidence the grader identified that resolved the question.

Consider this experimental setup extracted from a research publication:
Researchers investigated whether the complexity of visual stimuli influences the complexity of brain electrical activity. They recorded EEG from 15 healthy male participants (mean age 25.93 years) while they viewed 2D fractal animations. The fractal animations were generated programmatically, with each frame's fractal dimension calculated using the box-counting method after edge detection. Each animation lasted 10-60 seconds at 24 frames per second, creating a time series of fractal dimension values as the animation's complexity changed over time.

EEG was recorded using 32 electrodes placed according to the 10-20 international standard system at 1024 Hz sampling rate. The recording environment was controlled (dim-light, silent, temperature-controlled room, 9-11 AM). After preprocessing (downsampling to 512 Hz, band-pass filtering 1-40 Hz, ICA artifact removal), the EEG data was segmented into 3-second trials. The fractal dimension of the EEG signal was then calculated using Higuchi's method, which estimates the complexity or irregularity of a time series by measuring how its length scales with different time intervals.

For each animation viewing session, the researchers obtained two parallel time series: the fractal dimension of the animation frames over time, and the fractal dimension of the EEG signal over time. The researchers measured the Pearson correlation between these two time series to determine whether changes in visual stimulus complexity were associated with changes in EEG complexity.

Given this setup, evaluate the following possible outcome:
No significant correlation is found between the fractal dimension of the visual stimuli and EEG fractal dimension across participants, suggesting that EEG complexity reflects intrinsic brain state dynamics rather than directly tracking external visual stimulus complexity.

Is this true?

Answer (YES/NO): NO